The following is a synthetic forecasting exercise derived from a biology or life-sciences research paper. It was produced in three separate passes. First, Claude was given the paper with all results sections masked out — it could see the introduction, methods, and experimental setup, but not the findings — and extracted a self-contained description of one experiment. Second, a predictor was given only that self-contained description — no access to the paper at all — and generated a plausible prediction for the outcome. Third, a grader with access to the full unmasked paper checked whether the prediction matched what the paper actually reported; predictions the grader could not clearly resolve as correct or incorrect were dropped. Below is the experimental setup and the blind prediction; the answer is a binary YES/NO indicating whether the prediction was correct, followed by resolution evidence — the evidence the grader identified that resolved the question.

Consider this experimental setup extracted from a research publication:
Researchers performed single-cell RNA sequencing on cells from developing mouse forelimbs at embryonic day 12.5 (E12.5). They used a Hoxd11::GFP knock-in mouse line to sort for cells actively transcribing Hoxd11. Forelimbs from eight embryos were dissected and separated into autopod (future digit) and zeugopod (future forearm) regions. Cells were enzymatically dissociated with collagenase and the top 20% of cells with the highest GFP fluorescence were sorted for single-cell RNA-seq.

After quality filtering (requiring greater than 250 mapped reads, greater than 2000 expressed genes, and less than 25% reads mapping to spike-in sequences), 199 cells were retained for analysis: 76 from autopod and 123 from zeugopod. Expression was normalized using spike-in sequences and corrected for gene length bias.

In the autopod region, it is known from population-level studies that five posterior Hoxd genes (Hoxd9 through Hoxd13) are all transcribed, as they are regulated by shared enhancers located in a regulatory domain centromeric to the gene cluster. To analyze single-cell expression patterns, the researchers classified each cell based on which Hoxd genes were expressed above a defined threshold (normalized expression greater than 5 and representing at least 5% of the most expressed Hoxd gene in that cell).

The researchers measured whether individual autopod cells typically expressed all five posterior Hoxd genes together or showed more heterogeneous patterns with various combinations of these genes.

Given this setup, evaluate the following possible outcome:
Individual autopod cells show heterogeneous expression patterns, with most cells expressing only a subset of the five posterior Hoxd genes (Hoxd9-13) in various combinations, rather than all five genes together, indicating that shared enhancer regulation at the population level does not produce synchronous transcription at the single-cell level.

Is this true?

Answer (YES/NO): YES